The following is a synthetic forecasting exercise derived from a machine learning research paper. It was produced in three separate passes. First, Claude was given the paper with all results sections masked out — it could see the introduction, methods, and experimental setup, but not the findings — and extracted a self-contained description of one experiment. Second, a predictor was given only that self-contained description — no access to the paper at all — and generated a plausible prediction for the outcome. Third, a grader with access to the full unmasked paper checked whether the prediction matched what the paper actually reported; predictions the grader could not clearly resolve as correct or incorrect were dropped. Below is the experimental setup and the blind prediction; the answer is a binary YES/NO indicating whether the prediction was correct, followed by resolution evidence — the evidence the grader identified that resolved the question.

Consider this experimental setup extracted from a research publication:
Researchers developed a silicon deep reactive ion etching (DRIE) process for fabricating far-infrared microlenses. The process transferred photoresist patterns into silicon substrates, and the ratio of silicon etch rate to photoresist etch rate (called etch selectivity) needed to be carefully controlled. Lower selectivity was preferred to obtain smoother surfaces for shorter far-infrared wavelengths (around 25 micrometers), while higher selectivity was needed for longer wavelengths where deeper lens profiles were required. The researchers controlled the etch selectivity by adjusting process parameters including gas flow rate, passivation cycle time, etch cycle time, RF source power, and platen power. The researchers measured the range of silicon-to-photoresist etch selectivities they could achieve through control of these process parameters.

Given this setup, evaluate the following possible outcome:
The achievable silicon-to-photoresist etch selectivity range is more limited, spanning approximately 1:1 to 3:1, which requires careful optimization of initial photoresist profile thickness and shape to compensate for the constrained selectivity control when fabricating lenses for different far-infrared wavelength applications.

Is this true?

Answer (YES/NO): NO